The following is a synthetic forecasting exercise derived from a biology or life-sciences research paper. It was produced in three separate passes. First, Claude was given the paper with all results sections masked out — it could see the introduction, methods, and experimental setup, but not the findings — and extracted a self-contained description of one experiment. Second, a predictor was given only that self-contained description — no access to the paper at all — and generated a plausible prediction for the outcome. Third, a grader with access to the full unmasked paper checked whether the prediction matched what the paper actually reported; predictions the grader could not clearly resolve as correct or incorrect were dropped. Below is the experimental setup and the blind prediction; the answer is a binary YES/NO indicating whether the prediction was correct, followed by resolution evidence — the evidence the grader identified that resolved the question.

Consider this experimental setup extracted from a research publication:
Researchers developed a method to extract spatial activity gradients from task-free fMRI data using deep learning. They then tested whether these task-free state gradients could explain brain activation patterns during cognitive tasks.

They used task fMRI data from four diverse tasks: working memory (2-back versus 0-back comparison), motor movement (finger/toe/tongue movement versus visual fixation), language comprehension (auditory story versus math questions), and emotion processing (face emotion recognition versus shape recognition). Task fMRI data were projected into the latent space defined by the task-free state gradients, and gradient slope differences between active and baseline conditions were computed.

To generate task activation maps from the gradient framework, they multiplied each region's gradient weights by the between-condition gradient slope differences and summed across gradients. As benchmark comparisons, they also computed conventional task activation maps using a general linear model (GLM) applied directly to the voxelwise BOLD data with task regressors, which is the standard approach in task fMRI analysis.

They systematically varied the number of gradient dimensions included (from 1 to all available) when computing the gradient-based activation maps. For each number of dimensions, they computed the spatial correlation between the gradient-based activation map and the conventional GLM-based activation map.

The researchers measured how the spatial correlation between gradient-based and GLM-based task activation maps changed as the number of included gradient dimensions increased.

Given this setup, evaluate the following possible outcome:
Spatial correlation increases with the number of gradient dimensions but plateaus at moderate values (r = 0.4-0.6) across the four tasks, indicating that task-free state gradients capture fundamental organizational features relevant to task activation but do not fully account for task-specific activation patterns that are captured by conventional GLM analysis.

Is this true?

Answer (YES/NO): NO